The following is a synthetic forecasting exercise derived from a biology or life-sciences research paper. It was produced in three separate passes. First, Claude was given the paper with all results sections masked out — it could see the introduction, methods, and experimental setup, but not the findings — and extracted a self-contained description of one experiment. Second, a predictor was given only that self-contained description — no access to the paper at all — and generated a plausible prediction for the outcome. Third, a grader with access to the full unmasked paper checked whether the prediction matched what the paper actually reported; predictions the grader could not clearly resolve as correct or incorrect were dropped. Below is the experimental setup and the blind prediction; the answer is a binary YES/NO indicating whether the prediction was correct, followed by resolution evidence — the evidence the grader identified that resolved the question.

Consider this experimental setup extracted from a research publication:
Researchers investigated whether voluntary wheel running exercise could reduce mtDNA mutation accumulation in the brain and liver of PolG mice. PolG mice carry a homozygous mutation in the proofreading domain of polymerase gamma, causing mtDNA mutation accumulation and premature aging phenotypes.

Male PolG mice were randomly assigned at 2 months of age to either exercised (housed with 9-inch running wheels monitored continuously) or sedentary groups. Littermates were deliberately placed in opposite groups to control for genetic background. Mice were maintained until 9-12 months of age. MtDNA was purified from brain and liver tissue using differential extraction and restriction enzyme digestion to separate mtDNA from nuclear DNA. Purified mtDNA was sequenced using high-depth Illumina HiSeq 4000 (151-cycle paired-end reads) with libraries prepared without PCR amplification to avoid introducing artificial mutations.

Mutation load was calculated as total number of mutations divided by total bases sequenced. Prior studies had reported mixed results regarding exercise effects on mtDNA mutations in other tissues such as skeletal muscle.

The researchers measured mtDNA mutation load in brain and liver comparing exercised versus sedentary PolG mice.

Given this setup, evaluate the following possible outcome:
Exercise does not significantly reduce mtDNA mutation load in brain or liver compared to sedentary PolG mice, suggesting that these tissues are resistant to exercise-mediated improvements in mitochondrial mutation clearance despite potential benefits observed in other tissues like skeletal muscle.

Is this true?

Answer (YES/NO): YES